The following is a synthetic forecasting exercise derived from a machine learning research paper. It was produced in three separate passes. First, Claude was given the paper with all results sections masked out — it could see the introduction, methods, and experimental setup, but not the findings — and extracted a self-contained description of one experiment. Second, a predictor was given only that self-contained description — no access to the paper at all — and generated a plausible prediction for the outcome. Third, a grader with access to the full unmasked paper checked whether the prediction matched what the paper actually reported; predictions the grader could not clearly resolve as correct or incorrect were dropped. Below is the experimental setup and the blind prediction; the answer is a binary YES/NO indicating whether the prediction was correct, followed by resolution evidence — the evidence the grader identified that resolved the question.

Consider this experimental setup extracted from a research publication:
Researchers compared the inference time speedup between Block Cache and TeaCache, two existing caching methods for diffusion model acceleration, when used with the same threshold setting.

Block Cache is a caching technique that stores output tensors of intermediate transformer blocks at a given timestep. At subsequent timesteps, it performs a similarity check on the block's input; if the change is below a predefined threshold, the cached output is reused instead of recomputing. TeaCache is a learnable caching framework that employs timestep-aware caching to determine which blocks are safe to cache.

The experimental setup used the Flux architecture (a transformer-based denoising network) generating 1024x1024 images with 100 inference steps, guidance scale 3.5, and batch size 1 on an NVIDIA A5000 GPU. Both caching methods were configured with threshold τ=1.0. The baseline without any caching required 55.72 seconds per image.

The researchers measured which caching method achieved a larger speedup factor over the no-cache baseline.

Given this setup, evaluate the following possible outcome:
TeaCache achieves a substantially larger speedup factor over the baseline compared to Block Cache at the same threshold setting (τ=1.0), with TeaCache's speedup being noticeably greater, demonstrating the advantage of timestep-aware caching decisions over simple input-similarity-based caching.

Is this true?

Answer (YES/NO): NO